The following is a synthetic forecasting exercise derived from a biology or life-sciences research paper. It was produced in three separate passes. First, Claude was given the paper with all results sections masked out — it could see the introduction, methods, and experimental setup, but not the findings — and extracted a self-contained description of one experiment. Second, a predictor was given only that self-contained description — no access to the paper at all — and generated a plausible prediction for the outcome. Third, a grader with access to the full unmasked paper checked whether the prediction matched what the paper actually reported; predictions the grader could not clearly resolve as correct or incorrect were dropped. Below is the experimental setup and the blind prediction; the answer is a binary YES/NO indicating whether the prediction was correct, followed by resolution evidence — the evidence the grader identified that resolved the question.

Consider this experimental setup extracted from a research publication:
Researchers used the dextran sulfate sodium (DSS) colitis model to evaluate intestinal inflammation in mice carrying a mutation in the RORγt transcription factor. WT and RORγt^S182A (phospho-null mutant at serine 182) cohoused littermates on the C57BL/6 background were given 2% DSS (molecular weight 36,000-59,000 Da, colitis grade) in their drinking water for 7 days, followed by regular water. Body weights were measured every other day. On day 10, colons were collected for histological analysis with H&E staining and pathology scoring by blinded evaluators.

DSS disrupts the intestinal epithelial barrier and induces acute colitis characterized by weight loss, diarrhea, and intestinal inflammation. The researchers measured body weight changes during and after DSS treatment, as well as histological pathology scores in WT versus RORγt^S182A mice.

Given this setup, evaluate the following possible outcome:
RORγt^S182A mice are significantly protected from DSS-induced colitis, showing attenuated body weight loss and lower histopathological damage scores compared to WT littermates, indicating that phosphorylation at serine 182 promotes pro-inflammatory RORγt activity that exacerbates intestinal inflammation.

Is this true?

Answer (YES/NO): NO